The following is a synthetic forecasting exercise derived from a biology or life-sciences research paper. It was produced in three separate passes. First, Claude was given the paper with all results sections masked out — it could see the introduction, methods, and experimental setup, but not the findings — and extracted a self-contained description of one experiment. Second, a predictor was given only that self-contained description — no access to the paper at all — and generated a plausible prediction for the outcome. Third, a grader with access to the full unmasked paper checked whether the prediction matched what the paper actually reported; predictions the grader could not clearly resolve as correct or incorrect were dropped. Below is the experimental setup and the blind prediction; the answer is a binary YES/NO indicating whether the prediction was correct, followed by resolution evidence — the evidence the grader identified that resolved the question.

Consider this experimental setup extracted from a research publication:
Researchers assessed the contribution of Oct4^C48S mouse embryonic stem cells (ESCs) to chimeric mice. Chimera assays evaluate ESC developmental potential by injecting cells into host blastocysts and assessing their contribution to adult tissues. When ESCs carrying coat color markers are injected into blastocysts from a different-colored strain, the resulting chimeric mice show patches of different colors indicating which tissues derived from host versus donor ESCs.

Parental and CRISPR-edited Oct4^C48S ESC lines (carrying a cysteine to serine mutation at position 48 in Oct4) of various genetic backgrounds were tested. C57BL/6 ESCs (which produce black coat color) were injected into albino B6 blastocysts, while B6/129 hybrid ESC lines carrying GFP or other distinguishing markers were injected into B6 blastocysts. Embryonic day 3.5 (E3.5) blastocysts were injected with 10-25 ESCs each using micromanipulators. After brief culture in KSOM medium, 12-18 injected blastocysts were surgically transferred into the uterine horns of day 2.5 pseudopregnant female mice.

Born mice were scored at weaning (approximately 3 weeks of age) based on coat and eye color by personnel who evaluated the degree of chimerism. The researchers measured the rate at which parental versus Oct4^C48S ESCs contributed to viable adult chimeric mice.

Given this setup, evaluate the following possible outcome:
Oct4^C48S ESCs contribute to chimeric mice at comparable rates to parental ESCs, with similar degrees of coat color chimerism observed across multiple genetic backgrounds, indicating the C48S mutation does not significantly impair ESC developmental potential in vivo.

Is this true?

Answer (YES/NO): NO